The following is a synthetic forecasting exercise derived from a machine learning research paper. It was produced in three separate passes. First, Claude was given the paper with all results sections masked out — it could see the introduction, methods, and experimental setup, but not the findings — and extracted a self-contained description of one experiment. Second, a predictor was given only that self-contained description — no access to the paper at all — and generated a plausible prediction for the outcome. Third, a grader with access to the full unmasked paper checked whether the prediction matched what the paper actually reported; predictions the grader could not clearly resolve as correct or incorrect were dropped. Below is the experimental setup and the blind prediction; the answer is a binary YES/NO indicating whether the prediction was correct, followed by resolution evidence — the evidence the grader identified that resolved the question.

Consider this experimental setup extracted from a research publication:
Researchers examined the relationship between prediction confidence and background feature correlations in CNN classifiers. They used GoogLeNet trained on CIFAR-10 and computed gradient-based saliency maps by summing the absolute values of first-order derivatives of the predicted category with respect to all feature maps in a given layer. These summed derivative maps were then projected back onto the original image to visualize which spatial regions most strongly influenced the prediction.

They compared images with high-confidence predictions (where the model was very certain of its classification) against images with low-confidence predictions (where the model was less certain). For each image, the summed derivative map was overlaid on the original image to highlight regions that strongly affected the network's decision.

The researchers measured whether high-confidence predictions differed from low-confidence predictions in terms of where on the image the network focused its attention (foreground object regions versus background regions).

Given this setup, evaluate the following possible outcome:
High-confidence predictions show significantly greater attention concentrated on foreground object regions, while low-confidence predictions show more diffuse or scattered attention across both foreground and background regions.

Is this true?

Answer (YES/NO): YES